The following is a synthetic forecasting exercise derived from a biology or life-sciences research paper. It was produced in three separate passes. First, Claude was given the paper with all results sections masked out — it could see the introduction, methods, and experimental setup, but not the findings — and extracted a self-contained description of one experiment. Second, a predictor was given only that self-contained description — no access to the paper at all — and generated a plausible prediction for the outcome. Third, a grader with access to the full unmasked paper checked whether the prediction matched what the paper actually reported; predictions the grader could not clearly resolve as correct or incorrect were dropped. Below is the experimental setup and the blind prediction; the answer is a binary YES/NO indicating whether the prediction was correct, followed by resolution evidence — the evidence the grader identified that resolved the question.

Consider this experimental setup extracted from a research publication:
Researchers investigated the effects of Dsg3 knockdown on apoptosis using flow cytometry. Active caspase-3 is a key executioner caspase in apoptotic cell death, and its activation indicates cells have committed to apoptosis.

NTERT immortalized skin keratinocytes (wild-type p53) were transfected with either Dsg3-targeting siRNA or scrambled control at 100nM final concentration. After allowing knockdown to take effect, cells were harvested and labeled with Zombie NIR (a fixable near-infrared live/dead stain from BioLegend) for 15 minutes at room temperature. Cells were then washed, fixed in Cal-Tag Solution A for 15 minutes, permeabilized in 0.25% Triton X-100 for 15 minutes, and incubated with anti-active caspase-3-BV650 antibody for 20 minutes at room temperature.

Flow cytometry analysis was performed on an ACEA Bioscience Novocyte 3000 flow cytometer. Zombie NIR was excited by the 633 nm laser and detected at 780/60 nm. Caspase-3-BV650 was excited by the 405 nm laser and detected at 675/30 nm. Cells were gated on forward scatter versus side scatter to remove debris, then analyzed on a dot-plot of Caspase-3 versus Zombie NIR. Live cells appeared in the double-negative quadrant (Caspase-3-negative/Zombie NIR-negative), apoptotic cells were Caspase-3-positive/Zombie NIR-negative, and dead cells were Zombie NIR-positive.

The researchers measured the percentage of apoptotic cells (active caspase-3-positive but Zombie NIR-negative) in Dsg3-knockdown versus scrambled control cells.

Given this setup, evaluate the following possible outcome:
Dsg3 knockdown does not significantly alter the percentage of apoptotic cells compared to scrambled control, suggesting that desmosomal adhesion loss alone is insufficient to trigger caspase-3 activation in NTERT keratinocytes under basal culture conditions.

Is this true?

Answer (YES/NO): NO